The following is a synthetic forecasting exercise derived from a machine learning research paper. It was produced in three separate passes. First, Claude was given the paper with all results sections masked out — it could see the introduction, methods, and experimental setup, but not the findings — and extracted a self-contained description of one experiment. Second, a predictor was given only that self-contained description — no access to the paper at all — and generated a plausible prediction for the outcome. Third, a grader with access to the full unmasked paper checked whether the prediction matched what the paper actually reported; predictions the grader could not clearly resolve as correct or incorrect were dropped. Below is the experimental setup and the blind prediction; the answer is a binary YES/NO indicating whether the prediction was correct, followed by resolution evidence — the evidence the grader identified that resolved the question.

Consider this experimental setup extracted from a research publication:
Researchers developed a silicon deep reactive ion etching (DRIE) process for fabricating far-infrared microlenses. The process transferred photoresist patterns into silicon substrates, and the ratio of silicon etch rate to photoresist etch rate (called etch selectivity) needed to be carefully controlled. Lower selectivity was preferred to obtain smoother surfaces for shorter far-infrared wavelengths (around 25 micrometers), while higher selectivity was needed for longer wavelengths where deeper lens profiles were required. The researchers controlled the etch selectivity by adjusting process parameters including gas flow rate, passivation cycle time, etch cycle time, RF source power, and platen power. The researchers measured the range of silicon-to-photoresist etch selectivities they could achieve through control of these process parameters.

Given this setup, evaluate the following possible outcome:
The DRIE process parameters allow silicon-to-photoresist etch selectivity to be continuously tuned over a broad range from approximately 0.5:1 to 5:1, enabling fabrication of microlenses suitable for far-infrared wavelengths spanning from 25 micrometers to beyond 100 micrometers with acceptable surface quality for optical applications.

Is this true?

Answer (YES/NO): NO